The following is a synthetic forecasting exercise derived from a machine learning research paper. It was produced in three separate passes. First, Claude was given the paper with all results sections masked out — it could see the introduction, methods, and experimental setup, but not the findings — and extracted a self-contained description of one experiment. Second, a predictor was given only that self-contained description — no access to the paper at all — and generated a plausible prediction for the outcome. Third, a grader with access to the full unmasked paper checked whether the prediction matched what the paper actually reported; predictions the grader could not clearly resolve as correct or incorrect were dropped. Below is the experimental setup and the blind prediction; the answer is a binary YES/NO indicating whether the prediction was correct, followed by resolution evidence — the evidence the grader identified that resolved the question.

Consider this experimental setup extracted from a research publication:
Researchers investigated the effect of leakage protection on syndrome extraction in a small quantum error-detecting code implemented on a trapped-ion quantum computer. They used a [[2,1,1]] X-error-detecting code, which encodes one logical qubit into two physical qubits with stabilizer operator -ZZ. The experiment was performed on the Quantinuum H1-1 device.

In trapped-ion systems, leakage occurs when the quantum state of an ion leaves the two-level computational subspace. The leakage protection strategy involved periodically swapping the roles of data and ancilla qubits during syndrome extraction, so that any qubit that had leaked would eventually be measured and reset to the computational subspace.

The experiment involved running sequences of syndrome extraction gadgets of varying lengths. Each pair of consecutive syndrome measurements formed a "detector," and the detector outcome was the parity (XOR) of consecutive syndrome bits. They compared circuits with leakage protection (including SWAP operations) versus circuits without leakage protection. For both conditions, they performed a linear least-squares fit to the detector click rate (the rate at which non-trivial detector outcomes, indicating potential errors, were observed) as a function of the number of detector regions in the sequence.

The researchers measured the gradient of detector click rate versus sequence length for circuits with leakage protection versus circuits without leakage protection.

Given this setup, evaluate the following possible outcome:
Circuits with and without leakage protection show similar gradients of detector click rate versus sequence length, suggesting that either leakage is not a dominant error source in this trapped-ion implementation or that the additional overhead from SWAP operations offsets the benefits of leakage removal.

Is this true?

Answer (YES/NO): NO